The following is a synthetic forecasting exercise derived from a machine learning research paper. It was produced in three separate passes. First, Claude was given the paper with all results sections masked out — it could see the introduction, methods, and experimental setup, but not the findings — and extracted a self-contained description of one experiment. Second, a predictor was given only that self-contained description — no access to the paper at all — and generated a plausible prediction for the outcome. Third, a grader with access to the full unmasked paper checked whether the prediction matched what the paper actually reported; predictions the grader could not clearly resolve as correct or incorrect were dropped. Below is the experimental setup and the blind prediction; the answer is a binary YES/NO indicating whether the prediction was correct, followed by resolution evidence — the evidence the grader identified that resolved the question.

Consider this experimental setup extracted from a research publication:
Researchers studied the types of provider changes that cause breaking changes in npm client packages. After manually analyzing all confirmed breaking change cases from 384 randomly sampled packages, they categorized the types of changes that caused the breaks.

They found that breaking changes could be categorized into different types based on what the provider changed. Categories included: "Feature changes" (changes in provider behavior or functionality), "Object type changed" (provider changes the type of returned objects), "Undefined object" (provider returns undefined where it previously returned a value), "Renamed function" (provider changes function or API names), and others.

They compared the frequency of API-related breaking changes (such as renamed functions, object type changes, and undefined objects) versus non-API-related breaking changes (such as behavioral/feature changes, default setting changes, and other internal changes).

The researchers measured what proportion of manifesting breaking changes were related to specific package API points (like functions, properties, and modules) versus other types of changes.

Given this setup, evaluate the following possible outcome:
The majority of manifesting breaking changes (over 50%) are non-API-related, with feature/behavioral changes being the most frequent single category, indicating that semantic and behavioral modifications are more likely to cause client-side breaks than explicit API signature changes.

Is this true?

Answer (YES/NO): NO